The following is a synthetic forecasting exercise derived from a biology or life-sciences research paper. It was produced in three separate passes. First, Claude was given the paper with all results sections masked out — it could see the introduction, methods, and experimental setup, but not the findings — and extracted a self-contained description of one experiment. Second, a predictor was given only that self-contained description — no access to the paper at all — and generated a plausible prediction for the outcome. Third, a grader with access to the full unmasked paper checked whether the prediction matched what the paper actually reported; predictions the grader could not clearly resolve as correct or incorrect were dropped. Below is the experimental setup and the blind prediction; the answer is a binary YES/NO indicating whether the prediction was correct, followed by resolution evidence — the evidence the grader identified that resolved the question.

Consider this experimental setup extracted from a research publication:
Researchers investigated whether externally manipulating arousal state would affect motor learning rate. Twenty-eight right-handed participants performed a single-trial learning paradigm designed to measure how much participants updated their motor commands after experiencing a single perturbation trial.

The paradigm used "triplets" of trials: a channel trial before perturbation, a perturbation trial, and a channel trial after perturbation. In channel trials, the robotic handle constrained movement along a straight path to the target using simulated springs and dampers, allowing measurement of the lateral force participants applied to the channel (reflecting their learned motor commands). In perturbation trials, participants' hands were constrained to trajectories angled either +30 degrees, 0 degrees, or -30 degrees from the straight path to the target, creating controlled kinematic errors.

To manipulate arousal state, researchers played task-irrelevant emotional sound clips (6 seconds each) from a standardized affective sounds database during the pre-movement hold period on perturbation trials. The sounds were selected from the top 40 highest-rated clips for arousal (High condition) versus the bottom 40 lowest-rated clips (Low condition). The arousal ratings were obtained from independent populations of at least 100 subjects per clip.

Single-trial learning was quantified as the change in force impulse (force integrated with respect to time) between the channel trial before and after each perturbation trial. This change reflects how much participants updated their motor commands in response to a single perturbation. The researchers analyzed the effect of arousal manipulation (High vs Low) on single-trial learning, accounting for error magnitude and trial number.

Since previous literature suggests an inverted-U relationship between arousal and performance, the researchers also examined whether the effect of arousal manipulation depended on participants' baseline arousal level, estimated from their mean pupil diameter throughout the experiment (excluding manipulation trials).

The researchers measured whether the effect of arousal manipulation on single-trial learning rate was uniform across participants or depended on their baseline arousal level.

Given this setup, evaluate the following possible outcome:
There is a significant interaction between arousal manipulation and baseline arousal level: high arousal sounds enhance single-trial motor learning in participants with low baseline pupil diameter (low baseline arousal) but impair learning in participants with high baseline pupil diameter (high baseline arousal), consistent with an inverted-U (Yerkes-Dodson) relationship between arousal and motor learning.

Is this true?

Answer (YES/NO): YES